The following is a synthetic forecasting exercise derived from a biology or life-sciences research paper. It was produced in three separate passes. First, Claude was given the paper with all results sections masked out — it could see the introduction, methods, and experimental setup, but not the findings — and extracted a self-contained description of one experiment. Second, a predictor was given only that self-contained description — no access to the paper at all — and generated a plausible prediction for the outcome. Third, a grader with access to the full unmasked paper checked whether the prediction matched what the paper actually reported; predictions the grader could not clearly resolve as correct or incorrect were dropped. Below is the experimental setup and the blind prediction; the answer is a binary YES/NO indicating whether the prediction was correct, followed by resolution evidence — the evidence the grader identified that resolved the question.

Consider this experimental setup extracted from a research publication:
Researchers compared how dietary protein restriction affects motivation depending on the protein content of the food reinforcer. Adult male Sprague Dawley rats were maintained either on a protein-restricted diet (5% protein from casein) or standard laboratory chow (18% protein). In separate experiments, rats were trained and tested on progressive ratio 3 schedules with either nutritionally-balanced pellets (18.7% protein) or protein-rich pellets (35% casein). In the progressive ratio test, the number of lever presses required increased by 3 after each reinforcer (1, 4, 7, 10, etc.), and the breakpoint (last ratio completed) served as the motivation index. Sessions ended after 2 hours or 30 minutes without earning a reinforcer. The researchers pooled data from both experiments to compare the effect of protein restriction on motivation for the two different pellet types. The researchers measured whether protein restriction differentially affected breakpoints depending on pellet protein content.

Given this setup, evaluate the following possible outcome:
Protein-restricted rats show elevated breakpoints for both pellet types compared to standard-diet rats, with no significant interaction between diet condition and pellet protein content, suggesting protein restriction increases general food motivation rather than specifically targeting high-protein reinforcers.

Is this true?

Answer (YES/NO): NO